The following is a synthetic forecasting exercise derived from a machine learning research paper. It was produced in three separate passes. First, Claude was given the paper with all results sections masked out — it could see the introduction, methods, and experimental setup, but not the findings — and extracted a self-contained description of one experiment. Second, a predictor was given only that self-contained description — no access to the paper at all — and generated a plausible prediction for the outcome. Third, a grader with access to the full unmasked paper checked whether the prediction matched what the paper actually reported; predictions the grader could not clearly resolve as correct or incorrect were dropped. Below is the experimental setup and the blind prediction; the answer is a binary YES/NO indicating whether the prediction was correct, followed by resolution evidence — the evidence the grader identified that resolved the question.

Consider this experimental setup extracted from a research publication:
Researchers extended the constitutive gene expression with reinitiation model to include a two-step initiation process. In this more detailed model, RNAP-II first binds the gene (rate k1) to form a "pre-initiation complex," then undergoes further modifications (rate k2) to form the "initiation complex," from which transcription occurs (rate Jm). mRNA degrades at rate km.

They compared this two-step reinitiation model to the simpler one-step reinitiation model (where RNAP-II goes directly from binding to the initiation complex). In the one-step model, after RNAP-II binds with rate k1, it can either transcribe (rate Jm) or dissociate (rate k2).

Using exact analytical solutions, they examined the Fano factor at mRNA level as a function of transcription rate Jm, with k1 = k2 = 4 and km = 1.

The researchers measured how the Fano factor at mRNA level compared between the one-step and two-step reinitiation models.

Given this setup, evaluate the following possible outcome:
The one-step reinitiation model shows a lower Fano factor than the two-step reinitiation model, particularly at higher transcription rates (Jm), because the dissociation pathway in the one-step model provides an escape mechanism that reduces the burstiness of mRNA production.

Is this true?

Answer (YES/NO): NO